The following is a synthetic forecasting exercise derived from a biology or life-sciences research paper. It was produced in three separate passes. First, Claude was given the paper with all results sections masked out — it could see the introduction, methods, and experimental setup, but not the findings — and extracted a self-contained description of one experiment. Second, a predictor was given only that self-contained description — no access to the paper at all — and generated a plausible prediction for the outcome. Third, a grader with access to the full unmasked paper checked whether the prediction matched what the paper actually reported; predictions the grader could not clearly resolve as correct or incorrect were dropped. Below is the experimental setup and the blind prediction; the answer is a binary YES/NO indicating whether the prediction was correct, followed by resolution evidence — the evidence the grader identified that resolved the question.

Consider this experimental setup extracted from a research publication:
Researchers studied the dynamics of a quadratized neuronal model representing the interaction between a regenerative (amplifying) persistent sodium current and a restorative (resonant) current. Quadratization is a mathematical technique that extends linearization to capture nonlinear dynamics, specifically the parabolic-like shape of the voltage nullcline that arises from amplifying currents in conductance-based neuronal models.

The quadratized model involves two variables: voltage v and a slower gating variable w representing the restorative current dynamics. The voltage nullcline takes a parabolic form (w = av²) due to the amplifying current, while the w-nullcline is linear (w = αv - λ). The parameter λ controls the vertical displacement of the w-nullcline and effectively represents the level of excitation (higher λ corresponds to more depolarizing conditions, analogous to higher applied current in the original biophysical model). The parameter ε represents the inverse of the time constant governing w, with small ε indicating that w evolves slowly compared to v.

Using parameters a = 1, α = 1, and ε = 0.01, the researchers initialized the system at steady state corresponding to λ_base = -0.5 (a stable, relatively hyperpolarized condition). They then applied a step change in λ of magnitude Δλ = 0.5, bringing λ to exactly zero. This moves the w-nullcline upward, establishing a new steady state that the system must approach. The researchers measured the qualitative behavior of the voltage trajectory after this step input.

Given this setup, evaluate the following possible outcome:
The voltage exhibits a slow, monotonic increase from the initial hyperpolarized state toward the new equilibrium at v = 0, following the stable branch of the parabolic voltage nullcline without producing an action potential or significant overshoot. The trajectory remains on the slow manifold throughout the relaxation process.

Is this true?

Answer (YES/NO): NO